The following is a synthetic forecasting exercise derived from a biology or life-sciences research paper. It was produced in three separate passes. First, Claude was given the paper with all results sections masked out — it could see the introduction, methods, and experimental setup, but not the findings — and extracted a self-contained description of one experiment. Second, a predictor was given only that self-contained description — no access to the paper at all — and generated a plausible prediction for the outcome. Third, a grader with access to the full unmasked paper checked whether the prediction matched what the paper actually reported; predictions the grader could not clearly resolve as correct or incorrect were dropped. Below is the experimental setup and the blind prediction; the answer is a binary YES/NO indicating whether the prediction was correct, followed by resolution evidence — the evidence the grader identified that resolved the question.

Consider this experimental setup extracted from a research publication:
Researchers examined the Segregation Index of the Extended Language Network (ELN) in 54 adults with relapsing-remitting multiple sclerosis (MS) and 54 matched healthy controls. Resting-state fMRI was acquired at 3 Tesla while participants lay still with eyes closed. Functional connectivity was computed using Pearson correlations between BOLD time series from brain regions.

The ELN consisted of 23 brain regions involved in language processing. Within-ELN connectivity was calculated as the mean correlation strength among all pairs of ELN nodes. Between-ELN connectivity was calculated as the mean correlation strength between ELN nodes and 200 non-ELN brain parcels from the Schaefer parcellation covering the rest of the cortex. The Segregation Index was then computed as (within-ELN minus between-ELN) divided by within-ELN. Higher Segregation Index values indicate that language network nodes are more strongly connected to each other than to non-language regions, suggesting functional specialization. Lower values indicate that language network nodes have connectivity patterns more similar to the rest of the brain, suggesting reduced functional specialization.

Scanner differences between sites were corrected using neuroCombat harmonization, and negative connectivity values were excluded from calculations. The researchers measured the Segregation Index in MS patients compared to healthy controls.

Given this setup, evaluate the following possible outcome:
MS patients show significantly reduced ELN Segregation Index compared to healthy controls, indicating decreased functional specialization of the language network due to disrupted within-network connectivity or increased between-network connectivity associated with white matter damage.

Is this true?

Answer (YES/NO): NO